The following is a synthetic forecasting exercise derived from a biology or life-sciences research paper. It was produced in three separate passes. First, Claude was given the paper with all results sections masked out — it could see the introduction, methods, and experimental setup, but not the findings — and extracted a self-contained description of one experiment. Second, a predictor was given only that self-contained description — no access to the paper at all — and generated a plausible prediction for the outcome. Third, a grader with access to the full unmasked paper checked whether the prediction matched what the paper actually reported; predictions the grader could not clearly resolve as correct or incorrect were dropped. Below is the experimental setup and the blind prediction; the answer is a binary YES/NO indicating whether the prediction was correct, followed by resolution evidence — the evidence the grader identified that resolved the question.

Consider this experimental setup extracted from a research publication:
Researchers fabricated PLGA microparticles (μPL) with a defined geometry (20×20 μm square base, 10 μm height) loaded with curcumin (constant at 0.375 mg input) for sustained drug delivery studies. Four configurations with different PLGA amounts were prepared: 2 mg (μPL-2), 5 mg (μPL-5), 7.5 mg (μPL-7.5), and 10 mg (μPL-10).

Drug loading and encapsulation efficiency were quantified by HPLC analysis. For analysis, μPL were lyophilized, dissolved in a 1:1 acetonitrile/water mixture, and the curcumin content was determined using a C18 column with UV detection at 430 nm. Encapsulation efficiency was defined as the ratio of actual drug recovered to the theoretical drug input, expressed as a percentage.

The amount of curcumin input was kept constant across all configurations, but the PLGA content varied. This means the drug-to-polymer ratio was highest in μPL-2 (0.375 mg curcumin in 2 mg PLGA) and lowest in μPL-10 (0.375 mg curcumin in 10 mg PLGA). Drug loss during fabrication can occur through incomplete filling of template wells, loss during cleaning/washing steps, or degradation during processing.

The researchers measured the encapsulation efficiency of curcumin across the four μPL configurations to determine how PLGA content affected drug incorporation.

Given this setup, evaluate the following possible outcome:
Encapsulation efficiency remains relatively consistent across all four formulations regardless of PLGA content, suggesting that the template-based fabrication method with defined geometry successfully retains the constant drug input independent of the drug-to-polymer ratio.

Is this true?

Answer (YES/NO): NO